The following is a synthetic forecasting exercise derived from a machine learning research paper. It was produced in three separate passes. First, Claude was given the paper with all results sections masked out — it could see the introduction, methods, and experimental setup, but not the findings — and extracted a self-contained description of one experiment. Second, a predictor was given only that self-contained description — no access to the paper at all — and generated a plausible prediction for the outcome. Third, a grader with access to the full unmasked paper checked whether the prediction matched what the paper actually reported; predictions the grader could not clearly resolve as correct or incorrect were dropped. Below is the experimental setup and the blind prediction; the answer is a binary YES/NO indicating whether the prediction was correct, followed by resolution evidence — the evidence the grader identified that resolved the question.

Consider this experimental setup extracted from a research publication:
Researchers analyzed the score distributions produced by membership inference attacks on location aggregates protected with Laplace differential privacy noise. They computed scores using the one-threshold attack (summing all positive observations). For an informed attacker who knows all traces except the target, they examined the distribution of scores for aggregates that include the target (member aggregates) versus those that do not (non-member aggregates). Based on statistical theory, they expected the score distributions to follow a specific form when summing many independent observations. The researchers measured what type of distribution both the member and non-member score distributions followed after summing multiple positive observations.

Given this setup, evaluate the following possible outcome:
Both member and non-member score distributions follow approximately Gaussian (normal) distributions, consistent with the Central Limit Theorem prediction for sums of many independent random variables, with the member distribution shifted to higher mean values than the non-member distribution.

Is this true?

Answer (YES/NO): YES